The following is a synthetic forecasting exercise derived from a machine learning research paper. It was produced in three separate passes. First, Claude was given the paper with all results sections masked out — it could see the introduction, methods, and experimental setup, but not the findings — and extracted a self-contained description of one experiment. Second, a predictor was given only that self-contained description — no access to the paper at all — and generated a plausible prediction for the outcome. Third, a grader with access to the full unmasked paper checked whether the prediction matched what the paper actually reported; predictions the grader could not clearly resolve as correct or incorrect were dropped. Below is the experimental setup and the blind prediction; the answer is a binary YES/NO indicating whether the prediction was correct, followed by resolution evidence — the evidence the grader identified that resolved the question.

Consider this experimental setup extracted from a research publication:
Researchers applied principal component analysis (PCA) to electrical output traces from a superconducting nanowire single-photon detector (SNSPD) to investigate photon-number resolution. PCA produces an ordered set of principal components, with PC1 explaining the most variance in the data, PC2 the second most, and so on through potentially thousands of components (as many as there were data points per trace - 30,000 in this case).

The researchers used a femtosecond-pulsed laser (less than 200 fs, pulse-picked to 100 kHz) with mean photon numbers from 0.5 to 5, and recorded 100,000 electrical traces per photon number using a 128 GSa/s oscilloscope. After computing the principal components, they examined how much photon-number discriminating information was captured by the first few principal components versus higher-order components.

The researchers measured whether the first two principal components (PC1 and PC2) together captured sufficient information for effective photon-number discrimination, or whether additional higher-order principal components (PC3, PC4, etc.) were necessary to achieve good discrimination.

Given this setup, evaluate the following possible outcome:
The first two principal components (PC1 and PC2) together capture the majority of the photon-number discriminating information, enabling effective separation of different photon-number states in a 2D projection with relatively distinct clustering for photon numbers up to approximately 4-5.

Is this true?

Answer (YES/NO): YES